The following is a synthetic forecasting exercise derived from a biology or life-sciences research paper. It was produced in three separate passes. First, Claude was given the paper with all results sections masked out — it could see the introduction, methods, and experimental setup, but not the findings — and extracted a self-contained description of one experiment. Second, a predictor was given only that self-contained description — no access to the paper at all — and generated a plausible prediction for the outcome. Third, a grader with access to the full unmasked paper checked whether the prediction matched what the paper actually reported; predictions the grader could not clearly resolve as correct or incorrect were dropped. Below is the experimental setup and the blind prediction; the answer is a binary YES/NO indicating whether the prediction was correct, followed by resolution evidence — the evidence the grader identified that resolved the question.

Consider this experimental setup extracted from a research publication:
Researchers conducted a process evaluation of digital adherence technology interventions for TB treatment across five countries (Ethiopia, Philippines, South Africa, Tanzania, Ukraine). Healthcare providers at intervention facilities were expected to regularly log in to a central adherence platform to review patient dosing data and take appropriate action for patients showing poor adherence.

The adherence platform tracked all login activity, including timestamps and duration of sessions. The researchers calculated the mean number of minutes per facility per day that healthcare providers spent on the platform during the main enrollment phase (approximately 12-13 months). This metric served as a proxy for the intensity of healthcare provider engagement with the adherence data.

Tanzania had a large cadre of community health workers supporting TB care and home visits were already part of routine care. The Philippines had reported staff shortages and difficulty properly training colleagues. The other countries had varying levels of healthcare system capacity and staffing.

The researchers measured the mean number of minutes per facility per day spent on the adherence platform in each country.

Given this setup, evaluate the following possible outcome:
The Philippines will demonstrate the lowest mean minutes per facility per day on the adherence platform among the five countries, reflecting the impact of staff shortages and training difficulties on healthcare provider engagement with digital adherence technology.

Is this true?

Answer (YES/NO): YES